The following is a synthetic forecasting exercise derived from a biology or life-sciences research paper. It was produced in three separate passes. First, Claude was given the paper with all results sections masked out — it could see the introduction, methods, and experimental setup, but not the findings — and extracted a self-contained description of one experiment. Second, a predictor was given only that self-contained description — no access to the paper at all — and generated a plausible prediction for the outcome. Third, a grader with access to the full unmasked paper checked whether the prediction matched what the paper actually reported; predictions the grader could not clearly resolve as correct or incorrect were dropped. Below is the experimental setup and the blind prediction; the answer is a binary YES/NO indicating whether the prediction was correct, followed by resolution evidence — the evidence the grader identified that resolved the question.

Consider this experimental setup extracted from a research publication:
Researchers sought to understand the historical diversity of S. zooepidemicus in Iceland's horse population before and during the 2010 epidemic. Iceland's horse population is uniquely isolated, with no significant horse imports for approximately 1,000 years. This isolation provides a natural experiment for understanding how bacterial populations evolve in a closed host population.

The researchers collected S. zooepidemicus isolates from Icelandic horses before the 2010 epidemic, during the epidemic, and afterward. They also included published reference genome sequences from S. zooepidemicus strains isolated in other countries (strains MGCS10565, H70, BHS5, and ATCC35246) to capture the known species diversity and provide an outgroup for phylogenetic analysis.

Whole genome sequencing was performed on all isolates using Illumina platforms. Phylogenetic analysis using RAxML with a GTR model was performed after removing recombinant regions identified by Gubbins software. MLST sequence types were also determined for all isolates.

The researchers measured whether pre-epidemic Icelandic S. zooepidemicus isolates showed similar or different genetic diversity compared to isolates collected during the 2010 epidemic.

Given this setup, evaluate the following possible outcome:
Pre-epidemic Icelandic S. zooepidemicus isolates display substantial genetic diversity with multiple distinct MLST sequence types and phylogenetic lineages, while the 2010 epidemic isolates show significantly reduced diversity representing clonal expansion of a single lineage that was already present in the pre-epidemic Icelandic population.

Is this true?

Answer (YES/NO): NO